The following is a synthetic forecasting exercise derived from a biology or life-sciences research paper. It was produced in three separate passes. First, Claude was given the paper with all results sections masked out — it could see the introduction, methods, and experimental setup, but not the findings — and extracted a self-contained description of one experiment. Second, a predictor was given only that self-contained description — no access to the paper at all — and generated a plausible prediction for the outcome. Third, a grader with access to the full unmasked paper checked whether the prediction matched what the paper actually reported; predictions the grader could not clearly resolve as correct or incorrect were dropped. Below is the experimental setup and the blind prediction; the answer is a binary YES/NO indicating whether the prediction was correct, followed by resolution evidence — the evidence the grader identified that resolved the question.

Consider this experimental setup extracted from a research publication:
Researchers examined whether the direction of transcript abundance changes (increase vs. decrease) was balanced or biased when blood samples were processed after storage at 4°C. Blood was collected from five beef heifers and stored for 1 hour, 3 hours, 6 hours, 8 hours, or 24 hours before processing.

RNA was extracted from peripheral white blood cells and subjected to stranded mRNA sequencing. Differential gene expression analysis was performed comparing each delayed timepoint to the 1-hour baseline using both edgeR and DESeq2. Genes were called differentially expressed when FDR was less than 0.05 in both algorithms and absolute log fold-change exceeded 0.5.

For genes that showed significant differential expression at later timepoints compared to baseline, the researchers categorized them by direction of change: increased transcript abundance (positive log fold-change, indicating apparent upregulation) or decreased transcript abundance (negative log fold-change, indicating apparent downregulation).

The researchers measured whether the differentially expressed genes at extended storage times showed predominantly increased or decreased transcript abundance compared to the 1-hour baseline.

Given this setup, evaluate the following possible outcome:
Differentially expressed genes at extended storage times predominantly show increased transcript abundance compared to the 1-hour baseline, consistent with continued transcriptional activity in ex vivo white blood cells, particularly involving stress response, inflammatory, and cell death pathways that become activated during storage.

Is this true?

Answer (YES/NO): NO